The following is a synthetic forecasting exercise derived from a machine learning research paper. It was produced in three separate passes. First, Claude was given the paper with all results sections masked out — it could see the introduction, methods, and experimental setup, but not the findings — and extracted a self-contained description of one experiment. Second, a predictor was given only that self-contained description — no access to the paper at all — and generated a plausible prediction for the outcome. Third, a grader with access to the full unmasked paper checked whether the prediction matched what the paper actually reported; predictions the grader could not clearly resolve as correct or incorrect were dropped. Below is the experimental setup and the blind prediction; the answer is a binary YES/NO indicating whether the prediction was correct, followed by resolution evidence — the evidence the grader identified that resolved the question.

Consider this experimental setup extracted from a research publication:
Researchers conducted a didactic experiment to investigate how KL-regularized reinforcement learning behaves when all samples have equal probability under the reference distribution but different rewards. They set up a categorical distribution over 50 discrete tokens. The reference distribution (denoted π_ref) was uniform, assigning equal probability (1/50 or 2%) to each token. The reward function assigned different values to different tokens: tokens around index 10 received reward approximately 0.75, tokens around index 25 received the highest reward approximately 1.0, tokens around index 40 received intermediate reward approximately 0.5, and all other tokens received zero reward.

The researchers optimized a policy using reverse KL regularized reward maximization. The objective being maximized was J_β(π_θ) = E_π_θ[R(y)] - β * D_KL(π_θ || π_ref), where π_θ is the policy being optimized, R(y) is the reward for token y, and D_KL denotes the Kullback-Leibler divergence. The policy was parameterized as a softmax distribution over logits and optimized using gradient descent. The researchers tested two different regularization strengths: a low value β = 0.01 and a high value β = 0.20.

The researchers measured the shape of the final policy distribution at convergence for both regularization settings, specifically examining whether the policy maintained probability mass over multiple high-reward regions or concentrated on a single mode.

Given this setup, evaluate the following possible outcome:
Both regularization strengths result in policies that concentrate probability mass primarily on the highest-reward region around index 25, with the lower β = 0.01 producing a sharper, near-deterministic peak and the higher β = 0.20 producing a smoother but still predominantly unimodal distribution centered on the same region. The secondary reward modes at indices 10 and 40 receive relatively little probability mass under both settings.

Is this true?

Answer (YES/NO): NO